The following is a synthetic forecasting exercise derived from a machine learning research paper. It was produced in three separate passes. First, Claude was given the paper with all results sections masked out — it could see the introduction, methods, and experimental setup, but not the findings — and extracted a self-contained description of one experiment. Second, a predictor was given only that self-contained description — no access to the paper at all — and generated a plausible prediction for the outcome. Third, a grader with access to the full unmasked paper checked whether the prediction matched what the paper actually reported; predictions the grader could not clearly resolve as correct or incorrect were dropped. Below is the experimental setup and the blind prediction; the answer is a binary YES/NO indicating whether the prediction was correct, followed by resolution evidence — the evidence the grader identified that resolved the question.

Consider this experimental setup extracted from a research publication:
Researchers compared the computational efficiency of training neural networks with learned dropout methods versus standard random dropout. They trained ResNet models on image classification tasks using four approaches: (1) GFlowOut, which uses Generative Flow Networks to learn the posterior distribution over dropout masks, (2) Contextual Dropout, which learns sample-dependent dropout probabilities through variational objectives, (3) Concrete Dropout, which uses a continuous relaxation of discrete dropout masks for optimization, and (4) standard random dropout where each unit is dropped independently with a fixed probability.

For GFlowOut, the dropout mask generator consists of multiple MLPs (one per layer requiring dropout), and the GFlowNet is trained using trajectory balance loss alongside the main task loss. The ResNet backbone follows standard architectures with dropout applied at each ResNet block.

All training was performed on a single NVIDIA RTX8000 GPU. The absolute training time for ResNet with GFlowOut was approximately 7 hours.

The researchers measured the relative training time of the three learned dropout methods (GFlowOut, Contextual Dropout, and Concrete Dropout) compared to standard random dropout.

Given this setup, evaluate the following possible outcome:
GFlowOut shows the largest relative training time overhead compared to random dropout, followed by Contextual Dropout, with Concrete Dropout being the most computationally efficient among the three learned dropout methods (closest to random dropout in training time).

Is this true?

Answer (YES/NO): NO